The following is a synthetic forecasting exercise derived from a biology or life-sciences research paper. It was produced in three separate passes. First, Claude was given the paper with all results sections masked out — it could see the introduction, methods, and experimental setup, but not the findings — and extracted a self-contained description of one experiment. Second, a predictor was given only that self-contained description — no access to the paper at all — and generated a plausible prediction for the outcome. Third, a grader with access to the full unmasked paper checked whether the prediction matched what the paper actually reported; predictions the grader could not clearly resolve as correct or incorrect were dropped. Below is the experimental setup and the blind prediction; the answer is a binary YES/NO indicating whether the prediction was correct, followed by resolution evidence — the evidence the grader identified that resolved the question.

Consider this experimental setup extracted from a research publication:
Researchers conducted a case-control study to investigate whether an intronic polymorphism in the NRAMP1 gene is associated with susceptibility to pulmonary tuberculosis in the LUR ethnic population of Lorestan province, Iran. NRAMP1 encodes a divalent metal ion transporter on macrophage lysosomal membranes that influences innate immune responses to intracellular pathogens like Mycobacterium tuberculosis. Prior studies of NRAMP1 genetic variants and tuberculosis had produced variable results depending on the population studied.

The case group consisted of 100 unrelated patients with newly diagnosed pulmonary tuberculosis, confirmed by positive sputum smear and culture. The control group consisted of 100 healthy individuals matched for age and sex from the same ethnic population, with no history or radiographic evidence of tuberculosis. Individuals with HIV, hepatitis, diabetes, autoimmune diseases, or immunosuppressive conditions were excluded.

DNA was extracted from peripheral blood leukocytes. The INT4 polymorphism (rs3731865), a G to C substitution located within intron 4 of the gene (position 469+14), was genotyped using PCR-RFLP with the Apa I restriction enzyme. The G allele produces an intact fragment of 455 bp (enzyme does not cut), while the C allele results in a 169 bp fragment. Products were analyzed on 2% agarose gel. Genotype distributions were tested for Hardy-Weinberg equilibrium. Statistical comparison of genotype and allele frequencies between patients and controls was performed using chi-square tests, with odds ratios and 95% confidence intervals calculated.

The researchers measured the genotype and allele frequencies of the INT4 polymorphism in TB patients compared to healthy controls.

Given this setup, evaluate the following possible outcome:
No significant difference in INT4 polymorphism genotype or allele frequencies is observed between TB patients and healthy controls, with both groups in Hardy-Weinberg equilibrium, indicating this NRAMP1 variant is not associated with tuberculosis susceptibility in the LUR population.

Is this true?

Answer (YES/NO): YES